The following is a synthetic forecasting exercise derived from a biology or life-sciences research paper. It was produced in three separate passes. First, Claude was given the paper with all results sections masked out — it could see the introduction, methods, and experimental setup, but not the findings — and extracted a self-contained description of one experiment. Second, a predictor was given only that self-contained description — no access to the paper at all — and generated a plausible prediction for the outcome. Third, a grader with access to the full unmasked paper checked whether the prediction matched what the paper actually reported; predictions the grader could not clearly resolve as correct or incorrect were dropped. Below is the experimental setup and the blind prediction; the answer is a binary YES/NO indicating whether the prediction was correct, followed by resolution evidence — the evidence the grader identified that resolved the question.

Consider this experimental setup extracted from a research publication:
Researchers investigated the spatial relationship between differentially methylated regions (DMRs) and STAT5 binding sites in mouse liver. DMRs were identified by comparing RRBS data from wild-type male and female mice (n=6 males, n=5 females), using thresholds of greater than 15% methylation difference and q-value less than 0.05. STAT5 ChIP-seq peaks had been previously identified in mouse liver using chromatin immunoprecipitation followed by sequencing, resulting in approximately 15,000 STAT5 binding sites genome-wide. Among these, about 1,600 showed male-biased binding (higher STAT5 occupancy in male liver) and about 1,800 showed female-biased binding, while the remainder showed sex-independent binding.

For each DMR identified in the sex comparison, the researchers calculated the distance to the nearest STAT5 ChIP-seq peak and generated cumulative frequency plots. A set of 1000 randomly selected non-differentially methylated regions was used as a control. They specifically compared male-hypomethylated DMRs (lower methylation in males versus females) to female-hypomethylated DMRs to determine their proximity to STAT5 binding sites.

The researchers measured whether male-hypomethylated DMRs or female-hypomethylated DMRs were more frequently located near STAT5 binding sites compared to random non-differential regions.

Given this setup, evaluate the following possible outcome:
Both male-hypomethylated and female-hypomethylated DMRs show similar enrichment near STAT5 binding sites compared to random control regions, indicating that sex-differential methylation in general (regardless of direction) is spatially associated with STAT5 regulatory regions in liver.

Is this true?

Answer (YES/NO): NO